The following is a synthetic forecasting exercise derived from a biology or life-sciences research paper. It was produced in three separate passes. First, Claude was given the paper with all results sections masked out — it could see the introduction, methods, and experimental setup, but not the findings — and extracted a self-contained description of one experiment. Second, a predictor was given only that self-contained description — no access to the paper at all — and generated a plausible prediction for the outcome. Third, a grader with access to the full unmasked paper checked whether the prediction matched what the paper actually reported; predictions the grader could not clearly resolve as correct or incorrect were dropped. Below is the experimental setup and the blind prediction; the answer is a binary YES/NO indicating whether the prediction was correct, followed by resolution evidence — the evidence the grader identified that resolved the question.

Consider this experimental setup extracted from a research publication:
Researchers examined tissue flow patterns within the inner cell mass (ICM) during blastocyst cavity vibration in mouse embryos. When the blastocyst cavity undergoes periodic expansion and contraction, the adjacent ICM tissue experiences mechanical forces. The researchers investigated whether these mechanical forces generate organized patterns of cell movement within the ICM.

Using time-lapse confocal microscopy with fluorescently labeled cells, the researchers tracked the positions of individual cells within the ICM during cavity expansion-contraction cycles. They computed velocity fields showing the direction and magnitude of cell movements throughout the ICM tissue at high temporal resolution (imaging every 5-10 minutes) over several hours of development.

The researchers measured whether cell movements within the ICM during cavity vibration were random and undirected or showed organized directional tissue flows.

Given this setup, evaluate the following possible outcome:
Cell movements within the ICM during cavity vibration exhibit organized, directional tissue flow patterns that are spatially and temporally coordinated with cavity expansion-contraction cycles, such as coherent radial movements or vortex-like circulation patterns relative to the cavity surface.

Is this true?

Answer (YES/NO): YES